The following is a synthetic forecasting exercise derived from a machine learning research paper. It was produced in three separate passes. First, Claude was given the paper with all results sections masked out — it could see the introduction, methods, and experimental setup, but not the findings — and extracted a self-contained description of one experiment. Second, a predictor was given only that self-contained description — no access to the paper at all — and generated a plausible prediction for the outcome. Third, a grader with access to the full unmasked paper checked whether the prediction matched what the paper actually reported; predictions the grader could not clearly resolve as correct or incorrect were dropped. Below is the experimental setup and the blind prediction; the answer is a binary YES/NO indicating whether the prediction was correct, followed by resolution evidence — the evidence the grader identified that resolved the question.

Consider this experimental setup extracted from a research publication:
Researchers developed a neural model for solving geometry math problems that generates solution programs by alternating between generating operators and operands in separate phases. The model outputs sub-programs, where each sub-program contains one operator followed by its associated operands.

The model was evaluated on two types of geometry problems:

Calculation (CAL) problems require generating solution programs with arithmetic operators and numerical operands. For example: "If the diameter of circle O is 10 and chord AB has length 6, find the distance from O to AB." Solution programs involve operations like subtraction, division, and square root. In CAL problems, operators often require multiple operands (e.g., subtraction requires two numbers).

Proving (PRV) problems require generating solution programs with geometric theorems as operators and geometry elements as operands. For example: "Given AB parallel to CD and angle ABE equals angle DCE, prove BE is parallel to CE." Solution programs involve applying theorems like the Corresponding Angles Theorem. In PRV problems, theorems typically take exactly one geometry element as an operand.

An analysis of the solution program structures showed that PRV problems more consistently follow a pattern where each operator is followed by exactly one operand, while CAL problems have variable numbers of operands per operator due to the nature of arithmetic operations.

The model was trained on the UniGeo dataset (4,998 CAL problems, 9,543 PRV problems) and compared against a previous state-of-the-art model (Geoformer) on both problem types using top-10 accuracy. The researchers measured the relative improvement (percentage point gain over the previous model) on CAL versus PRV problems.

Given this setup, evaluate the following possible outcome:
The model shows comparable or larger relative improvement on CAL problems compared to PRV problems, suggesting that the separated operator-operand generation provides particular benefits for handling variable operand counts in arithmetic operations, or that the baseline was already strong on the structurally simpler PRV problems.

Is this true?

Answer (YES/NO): NO